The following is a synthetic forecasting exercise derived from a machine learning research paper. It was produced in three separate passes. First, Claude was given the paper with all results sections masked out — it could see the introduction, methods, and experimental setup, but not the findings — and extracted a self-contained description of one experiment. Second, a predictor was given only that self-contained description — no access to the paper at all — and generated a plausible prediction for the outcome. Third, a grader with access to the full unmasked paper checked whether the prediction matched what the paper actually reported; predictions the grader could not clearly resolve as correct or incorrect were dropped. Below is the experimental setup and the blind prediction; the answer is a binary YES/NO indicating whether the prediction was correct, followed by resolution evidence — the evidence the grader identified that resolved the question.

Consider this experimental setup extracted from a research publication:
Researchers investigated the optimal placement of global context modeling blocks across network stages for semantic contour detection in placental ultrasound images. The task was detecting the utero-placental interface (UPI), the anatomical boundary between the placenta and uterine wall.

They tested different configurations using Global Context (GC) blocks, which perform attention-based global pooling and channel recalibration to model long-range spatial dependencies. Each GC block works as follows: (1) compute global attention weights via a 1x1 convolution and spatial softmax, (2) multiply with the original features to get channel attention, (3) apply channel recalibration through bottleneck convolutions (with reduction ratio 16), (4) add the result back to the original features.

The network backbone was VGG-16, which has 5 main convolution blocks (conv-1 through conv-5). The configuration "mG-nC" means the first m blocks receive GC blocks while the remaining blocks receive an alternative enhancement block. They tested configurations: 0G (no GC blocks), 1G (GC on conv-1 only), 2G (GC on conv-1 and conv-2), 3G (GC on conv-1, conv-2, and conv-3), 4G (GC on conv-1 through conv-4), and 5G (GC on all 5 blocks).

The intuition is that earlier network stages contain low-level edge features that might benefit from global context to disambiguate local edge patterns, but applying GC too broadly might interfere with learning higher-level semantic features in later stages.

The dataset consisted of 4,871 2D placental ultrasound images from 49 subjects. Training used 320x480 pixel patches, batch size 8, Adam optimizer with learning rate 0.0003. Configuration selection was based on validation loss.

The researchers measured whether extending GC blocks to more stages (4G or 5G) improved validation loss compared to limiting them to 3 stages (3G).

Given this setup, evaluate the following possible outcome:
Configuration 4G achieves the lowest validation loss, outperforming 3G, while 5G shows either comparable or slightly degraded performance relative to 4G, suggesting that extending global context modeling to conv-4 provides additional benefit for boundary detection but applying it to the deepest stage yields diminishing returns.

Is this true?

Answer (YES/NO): NO